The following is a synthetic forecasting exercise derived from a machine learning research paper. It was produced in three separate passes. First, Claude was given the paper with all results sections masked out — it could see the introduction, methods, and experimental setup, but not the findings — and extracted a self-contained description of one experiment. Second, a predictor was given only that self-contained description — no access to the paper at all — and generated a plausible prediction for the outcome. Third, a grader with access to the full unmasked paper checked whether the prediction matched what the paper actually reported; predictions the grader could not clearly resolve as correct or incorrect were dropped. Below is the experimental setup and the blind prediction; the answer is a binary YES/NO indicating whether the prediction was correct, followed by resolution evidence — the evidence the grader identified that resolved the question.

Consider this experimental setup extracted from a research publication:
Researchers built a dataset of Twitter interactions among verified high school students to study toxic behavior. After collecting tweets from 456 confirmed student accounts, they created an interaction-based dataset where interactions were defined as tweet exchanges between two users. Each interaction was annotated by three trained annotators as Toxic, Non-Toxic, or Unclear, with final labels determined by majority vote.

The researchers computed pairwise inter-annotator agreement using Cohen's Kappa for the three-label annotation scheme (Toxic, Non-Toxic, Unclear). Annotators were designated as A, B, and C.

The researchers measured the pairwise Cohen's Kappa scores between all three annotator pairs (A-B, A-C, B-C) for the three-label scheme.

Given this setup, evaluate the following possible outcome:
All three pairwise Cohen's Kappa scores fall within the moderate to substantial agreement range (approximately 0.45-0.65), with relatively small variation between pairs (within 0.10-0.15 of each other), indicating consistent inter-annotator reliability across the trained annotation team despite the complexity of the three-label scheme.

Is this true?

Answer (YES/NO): NO